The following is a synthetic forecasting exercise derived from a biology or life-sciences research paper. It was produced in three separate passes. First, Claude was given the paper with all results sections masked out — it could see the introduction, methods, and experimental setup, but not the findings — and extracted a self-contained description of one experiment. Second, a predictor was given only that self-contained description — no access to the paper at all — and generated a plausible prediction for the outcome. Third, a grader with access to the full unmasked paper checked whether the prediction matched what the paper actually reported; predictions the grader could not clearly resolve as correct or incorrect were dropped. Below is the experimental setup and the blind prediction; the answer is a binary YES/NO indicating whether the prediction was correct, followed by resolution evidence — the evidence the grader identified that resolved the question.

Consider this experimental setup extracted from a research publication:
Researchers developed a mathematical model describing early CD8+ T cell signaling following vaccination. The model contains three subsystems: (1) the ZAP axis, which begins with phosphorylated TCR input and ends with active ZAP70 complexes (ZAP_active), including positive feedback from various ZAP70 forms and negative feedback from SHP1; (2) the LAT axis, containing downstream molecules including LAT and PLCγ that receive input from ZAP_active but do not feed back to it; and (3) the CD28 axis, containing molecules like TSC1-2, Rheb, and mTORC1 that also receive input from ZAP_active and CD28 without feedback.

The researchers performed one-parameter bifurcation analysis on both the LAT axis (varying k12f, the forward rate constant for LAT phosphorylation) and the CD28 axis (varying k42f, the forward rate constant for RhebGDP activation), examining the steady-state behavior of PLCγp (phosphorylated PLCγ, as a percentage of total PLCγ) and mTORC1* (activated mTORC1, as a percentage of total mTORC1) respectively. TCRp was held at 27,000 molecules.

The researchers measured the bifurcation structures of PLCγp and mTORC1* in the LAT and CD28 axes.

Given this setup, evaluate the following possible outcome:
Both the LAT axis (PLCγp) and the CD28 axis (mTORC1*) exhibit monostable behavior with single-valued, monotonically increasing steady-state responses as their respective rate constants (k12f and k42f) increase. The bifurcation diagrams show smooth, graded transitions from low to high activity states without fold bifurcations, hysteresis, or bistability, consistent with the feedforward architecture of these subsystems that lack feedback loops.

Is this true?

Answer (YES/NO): YES